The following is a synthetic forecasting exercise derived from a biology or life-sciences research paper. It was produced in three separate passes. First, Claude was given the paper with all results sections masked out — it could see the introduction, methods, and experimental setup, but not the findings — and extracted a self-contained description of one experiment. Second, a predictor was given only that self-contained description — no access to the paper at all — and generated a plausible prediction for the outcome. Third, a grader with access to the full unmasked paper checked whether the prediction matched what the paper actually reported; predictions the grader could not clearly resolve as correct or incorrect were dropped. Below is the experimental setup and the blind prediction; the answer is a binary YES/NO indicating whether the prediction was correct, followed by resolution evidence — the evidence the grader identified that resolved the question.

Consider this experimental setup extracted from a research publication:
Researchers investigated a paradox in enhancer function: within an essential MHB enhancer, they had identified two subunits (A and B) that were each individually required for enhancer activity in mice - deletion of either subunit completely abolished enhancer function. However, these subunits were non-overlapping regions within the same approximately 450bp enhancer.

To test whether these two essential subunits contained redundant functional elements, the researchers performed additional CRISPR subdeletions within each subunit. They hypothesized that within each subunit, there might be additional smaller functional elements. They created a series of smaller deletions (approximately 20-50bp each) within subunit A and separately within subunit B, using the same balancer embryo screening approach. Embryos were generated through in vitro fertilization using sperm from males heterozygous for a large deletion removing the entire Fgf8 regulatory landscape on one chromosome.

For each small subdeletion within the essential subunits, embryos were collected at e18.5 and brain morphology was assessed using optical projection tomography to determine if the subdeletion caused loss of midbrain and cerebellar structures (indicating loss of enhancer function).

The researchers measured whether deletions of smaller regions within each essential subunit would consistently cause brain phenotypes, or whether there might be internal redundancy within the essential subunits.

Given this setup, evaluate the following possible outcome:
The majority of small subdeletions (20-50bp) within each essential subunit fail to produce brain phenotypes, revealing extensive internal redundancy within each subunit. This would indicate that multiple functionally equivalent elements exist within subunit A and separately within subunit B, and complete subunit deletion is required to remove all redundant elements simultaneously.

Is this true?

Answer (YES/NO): NO